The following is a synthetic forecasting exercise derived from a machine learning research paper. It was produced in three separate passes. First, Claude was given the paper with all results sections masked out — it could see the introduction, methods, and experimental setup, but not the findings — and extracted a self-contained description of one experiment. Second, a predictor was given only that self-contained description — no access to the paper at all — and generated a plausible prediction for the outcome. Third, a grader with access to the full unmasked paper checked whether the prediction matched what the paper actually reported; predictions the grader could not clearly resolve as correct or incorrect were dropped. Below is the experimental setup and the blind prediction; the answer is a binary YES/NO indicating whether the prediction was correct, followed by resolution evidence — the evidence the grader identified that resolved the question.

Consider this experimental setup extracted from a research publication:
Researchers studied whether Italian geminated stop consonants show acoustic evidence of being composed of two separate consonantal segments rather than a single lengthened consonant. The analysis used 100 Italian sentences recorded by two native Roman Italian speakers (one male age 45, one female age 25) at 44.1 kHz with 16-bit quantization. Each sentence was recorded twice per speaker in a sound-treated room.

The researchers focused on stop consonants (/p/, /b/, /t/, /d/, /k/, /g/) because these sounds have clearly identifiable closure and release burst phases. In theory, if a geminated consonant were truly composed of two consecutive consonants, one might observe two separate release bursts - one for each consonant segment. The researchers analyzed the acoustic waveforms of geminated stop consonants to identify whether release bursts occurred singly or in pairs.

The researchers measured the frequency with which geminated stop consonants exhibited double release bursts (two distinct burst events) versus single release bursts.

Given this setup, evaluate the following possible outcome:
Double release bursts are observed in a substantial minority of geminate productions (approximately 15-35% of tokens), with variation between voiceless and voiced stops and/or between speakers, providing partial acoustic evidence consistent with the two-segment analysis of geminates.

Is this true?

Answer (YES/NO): NO